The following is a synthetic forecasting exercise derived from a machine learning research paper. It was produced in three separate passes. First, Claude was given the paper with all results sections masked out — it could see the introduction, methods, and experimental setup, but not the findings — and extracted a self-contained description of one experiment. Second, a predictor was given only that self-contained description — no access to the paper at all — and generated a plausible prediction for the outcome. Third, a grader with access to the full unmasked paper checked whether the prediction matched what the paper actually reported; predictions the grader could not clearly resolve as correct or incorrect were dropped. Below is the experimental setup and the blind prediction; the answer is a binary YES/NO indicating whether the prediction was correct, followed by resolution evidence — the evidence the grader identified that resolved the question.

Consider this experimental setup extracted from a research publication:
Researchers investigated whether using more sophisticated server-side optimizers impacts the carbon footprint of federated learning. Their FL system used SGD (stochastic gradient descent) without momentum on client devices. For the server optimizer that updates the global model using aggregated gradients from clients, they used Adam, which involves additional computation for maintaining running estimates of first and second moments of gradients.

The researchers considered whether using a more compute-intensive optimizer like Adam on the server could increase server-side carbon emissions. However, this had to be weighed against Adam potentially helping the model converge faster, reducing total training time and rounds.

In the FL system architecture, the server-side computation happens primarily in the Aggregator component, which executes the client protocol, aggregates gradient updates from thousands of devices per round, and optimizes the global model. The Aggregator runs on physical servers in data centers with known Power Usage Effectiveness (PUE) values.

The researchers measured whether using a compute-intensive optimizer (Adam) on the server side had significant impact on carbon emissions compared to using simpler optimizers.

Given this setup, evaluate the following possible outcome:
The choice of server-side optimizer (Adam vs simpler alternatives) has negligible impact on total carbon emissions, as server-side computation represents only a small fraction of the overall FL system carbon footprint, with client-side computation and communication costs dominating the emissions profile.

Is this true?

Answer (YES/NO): YES